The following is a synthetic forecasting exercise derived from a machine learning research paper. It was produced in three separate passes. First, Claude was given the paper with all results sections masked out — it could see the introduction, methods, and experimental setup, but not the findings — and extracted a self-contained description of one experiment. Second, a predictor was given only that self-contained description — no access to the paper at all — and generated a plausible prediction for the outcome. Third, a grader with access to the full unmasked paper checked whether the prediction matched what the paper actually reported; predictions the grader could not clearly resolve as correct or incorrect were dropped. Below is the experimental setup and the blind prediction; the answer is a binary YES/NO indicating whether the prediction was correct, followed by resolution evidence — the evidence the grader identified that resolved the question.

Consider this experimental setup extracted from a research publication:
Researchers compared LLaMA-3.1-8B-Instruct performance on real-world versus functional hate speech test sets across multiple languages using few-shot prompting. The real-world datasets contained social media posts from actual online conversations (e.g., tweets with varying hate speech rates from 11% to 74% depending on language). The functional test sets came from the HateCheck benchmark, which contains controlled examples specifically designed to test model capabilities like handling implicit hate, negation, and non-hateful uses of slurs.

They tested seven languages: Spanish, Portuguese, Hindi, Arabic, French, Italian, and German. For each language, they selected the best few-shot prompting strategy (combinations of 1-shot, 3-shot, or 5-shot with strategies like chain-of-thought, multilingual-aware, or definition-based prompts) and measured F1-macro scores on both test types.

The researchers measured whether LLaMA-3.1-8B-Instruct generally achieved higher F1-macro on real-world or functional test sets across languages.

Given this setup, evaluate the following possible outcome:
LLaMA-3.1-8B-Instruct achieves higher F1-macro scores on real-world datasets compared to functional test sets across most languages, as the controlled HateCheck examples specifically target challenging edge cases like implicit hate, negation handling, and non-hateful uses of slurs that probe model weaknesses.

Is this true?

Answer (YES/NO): NO